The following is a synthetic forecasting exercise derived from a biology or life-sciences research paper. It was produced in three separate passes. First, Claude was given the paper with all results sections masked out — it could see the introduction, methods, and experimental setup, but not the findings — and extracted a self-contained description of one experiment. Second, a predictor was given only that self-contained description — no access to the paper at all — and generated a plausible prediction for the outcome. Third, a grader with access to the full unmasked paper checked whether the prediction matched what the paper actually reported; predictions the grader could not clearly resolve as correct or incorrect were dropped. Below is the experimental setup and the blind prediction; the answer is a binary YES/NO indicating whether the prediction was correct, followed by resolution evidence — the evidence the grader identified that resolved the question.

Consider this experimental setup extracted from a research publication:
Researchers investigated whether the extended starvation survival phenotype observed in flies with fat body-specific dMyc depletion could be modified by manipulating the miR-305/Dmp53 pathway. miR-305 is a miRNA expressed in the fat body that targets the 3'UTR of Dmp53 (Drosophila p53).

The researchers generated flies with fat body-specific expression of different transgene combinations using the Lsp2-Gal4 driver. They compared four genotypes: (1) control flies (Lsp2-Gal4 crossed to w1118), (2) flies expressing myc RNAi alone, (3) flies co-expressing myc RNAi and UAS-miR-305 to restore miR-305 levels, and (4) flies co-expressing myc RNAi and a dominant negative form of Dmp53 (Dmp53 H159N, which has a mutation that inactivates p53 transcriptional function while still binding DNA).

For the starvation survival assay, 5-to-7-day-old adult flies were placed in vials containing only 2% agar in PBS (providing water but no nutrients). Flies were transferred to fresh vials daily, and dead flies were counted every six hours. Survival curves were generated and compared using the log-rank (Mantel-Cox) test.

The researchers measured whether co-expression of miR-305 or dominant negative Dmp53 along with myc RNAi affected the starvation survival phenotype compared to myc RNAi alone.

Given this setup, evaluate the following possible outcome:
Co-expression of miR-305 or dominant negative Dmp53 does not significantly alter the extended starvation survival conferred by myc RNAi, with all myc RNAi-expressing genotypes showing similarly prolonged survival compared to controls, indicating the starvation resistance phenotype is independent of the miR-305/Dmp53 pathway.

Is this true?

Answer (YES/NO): NO